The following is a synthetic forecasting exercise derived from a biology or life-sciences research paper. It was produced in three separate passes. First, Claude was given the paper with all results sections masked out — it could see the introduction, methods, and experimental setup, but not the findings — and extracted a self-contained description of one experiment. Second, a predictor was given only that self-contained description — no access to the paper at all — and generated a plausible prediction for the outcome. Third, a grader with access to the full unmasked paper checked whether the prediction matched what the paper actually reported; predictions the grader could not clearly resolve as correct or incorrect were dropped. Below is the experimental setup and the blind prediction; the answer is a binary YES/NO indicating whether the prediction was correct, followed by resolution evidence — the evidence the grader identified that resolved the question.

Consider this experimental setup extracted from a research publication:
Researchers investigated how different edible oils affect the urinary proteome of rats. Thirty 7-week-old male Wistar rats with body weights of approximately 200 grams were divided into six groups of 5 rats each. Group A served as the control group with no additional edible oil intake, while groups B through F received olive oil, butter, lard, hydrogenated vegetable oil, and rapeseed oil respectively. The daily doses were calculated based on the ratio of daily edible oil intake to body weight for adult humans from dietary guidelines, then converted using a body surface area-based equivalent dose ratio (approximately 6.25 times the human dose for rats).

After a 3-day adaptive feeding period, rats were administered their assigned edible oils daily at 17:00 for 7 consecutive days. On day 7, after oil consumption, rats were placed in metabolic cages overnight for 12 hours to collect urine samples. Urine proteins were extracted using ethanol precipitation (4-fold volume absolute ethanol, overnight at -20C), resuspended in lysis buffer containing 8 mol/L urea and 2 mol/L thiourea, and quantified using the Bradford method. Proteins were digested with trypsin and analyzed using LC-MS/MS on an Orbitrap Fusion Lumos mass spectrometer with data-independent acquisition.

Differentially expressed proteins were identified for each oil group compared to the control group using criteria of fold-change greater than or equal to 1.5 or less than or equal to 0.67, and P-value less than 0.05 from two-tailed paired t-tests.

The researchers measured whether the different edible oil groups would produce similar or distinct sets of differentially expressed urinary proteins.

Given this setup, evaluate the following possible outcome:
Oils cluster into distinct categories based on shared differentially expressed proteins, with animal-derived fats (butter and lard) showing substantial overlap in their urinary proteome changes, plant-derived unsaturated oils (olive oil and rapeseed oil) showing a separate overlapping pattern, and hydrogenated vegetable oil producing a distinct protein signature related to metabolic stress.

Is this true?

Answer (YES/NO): NO